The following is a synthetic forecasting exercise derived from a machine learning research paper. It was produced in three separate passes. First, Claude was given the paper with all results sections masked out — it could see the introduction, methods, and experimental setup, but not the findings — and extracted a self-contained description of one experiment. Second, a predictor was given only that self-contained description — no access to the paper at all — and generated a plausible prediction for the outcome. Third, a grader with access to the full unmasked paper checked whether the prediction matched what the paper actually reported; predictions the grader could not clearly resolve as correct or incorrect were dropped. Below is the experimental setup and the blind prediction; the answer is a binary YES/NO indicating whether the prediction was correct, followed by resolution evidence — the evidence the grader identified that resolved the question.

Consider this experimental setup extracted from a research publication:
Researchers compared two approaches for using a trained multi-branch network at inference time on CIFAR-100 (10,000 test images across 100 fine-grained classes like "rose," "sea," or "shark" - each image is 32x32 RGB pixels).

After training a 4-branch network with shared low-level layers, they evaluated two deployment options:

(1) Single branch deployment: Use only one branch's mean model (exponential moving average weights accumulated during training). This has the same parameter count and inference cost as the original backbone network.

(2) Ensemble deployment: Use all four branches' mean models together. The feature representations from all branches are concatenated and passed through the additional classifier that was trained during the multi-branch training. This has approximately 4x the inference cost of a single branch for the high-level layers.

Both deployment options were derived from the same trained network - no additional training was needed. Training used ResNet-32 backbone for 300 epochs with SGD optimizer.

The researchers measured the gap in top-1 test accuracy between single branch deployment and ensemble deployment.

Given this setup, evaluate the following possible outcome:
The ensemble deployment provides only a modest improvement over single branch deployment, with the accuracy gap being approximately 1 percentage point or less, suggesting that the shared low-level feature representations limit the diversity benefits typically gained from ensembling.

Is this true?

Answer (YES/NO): YES